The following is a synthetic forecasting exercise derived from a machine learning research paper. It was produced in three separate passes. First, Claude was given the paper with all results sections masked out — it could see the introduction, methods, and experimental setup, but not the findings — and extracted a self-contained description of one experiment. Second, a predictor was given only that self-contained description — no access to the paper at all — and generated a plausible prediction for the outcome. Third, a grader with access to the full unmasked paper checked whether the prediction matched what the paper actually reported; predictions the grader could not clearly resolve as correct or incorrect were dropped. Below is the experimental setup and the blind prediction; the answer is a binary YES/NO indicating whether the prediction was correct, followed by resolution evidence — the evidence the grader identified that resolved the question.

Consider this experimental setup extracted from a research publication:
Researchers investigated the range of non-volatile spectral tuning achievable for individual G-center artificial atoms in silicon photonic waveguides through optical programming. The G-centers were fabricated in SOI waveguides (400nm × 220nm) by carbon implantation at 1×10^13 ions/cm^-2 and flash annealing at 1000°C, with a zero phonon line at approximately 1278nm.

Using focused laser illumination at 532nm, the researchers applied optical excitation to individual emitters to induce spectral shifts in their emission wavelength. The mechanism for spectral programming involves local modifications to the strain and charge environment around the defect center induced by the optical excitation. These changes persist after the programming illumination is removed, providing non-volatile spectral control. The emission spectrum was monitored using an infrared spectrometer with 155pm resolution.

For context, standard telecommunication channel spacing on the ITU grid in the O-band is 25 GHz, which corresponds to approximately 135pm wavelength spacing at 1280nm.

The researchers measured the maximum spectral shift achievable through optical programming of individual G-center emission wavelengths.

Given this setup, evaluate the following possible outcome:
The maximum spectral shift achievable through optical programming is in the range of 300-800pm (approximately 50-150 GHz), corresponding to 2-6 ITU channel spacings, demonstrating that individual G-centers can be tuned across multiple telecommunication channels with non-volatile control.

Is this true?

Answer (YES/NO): NO